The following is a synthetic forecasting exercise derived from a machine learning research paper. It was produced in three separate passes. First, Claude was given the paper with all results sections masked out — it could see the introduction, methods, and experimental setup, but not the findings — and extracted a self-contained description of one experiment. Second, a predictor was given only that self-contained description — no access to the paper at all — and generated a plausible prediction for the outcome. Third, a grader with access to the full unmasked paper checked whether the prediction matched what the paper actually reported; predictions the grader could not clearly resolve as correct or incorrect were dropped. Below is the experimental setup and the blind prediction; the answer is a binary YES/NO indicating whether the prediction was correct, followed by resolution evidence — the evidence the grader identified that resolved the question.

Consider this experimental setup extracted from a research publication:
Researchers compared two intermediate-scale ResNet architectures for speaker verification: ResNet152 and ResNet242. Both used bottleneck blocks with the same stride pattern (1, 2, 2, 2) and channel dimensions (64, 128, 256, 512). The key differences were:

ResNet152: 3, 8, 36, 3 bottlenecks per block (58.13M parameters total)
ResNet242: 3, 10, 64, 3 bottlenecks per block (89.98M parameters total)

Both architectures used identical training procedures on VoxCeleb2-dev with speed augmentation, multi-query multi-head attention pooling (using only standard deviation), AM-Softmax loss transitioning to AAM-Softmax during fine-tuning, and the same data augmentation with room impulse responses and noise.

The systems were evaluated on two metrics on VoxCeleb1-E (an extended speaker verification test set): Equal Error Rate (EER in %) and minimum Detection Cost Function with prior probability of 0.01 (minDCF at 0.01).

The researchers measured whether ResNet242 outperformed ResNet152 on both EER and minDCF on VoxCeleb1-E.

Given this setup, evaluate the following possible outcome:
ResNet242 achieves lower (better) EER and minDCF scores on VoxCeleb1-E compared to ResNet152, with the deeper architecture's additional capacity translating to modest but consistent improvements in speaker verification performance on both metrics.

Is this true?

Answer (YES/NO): YES